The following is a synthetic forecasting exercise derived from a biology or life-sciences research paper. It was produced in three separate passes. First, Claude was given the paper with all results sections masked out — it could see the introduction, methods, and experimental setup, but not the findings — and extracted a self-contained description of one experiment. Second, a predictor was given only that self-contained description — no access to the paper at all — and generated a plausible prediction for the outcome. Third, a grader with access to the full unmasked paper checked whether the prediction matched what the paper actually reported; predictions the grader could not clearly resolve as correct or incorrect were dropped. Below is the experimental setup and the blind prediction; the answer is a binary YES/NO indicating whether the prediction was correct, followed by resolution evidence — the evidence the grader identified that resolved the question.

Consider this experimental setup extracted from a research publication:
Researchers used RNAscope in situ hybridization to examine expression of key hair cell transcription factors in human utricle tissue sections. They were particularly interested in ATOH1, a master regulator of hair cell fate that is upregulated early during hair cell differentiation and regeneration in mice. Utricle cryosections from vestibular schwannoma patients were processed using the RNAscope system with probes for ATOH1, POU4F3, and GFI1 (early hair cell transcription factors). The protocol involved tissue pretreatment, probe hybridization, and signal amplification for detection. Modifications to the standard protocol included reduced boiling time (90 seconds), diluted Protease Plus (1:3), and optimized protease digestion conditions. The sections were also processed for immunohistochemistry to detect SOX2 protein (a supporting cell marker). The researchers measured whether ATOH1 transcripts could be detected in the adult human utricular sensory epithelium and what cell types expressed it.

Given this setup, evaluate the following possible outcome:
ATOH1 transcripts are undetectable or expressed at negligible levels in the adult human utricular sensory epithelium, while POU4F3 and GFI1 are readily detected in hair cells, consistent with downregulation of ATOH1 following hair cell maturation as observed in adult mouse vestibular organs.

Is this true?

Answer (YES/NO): NO